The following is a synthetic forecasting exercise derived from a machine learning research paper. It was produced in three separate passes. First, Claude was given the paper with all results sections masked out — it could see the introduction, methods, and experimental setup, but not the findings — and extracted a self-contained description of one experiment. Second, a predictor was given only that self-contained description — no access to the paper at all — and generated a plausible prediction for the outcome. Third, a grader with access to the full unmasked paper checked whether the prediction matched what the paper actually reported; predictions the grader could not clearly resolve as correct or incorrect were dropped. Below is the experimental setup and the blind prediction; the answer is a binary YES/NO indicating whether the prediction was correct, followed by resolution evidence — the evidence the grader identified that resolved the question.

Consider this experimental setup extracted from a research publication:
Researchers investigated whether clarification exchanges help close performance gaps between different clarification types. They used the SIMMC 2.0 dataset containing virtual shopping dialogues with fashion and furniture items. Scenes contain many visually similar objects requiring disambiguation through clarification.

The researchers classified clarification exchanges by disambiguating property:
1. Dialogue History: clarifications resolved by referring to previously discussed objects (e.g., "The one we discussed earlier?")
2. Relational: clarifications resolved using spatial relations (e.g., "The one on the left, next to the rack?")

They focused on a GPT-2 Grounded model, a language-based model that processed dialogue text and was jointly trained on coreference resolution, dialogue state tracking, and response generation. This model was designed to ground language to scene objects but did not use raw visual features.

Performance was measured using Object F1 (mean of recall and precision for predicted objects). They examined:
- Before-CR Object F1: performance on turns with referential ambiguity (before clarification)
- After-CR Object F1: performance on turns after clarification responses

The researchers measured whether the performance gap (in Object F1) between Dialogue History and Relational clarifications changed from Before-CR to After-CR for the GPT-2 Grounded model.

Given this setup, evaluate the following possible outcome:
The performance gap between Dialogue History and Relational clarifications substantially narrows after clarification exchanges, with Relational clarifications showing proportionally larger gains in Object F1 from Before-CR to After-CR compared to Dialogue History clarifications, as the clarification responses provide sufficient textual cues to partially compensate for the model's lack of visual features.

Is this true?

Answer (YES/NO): NO